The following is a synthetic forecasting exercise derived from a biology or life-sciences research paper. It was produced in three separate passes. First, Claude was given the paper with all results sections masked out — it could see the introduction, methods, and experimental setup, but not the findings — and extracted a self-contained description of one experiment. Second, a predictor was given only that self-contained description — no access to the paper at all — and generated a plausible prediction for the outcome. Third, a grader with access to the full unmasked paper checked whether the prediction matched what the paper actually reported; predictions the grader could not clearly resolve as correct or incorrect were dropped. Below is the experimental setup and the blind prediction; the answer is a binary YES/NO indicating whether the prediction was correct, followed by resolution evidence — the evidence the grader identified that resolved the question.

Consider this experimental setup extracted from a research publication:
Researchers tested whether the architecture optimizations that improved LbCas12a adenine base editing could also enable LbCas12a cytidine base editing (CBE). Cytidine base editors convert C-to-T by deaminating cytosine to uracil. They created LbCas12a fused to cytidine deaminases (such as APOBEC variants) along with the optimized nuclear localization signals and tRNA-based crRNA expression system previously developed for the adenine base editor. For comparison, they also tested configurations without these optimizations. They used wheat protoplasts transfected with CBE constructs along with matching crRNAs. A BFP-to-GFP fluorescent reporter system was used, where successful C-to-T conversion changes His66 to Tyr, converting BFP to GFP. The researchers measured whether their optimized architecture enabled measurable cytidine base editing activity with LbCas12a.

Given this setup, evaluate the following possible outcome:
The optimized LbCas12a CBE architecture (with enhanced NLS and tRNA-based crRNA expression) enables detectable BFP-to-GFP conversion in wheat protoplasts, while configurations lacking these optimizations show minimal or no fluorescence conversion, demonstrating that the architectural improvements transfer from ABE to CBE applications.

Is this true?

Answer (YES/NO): NO